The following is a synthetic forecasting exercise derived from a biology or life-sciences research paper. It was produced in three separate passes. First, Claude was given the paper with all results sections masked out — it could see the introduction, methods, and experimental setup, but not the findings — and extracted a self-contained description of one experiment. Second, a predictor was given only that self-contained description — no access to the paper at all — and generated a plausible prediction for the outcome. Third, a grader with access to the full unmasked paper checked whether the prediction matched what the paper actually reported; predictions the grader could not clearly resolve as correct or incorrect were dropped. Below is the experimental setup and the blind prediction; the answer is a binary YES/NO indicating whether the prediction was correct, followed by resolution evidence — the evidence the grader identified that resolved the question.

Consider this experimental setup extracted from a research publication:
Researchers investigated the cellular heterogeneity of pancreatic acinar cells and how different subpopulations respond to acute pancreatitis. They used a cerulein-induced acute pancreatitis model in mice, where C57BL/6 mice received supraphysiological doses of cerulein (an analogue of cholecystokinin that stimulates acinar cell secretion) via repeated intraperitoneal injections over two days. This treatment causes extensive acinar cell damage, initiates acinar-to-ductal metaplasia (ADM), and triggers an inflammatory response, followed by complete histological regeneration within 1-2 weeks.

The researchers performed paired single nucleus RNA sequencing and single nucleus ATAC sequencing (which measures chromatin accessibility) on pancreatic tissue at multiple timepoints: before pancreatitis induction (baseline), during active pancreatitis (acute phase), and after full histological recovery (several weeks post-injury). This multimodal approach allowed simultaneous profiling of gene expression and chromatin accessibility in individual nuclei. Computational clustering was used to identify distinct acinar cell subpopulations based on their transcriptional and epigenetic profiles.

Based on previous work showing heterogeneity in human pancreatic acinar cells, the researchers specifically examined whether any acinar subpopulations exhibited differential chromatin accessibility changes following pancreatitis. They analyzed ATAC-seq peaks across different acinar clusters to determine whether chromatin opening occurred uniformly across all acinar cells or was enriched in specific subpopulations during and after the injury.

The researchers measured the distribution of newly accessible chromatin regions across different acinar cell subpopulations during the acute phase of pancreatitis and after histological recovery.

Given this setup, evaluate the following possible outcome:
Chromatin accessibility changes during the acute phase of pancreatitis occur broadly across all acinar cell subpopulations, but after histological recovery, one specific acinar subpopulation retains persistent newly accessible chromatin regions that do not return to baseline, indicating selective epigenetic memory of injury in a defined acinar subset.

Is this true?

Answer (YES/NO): NO